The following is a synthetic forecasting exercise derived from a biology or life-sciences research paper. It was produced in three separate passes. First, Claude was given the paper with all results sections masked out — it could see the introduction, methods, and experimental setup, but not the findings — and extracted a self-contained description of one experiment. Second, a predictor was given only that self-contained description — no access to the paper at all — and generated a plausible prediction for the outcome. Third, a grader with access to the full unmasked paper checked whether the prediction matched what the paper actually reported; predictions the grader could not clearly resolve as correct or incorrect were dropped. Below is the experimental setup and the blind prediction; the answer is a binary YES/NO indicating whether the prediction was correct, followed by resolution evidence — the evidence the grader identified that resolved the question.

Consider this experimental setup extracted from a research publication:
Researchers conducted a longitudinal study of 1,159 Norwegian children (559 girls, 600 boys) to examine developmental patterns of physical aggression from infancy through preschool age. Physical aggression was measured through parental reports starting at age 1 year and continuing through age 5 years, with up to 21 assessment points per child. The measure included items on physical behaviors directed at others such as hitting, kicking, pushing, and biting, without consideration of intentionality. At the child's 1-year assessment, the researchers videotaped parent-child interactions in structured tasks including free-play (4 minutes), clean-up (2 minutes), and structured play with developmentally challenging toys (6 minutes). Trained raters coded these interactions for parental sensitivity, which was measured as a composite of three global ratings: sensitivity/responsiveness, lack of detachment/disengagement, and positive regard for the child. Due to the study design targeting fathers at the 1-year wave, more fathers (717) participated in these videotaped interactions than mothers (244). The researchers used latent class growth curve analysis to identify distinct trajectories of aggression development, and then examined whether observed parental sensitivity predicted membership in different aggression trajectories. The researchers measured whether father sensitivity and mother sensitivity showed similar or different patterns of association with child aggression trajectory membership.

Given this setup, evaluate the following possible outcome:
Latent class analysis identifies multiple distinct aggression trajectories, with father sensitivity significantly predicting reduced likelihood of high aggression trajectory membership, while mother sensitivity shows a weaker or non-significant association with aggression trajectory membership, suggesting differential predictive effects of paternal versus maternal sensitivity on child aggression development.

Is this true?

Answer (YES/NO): NO